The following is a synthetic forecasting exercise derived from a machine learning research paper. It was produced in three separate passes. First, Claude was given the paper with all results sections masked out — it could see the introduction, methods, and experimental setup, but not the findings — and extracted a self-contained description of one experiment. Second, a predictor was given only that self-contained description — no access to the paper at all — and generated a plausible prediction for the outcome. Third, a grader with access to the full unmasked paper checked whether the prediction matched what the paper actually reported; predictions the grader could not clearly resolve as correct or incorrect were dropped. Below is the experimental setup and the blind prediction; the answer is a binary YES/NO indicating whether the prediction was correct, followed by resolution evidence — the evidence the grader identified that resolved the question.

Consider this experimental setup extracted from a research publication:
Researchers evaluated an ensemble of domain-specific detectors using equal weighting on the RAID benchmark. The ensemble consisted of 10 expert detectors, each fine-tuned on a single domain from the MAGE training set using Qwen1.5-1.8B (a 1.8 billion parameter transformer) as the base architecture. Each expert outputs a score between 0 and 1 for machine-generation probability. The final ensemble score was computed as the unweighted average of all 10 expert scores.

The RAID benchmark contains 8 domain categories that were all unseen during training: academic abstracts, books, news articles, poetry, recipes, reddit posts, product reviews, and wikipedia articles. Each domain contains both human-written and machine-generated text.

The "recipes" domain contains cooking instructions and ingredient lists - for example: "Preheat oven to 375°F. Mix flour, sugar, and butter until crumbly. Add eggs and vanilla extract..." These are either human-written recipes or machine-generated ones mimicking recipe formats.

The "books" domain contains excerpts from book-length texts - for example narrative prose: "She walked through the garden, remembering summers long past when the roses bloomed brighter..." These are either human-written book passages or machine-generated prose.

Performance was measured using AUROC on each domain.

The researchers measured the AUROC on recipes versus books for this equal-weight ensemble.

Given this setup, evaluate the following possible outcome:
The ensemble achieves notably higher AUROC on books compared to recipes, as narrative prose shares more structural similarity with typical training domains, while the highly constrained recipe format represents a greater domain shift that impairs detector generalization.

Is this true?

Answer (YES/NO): YES